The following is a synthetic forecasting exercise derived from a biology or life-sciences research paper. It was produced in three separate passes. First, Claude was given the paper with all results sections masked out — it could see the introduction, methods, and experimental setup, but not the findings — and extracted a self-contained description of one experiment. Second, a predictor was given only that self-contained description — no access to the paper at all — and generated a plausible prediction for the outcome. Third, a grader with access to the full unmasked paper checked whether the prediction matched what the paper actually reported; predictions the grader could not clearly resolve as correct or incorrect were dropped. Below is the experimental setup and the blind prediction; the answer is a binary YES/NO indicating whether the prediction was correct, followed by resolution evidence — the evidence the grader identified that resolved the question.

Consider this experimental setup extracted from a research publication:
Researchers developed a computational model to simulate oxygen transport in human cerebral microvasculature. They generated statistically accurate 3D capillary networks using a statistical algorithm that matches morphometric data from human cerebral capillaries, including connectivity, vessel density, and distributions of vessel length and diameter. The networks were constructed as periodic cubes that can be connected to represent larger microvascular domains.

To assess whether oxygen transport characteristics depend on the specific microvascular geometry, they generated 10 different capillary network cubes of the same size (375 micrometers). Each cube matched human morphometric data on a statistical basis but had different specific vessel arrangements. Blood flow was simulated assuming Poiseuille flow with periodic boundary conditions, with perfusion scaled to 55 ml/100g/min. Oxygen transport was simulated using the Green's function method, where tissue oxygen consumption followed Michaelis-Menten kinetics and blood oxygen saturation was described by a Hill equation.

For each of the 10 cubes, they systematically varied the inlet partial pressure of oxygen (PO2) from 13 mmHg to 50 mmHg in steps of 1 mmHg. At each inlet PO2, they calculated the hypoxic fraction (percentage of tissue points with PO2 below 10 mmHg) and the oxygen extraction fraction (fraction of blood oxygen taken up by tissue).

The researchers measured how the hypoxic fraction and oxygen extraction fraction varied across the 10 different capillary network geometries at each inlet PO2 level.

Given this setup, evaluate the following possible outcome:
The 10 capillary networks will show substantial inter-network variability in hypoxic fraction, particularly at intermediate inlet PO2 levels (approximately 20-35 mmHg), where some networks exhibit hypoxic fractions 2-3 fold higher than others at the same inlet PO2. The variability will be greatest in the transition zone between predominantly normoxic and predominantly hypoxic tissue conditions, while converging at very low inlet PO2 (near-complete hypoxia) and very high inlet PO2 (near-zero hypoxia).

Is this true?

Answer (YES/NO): NO